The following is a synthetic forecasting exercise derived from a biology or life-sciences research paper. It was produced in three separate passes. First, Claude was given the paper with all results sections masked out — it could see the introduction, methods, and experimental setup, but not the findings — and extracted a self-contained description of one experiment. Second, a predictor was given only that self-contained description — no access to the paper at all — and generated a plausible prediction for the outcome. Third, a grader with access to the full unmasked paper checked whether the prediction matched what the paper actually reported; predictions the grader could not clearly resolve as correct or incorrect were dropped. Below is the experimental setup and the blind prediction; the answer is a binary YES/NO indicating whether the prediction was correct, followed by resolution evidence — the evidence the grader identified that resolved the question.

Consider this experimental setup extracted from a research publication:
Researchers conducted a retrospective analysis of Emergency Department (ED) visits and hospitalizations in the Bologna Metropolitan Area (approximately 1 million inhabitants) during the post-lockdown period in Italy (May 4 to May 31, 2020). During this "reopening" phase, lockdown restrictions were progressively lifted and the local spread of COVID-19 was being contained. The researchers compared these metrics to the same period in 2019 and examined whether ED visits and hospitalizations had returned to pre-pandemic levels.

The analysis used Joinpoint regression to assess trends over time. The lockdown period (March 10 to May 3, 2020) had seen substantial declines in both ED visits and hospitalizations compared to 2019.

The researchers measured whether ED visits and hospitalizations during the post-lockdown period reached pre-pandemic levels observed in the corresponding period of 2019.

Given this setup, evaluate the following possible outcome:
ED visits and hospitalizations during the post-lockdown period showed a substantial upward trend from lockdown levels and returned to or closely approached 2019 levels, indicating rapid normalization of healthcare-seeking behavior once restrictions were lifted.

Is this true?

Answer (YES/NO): NO